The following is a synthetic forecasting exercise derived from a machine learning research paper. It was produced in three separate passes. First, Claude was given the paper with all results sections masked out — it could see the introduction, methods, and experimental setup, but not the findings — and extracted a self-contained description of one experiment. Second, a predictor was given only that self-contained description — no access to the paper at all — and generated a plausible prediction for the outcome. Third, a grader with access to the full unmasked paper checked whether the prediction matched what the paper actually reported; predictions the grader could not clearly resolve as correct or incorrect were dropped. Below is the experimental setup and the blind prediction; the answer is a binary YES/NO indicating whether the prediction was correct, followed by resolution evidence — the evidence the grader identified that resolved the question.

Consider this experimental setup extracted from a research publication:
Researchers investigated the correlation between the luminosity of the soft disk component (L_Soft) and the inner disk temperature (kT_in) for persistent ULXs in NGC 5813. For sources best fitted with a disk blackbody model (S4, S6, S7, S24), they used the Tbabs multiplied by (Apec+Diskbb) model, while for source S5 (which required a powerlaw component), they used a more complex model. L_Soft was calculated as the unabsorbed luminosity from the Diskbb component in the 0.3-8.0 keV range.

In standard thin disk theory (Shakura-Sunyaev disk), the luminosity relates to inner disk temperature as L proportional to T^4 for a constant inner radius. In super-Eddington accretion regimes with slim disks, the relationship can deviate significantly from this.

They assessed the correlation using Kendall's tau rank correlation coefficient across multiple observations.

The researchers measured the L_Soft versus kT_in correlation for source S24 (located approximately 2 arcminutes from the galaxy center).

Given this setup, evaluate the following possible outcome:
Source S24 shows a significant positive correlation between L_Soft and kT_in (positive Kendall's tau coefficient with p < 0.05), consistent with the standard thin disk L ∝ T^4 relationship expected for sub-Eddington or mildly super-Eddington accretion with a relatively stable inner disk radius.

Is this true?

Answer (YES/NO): YES